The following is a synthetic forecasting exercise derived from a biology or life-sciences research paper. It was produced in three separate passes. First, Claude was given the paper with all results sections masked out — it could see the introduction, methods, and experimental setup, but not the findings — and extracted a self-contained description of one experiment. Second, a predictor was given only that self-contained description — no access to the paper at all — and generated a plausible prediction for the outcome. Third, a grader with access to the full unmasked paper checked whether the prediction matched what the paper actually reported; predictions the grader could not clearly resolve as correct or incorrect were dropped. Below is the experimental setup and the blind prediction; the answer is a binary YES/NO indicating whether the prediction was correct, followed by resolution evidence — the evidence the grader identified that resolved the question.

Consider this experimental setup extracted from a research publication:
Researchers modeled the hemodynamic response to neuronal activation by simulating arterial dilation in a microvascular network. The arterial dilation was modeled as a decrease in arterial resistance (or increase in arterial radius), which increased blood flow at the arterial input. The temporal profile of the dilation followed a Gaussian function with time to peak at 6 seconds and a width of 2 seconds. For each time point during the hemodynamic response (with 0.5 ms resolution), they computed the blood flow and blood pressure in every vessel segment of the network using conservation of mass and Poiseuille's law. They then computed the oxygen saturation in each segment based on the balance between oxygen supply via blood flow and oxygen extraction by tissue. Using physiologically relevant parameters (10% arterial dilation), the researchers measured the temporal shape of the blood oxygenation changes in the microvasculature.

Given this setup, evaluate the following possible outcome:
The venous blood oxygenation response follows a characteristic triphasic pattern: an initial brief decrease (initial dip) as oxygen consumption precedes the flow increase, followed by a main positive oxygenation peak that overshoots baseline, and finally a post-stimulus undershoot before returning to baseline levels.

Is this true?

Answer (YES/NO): NO